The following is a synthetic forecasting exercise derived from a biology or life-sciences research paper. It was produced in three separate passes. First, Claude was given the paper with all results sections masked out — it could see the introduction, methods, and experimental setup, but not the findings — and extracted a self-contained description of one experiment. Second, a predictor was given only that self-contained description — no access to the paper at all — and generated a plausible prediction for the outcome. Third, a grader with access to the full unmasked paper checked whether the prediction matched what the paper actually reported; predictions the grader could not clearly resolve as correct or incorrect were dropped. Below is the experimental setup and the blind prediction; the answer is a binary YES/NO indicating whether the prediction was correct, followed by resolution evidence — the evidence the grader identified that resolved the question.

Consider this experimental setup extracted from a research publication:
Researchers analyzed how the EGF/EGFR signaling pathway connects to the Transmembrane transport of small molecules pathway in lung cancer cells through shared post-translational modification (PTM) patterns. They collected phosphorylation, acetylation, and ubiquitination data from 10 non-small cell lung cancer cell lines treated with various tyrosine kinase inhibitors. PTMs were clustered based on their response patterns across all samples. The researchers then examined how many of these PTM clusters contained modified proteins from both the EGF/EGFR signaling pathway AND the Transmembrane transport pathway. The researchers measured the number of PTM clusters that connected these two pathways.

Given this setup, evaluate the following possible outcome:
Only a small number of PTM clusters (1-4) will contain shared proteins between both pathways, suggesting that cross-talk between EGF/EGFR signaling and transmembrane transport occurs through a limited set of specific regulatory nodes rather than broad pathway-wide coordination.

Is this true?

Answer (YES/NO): NO